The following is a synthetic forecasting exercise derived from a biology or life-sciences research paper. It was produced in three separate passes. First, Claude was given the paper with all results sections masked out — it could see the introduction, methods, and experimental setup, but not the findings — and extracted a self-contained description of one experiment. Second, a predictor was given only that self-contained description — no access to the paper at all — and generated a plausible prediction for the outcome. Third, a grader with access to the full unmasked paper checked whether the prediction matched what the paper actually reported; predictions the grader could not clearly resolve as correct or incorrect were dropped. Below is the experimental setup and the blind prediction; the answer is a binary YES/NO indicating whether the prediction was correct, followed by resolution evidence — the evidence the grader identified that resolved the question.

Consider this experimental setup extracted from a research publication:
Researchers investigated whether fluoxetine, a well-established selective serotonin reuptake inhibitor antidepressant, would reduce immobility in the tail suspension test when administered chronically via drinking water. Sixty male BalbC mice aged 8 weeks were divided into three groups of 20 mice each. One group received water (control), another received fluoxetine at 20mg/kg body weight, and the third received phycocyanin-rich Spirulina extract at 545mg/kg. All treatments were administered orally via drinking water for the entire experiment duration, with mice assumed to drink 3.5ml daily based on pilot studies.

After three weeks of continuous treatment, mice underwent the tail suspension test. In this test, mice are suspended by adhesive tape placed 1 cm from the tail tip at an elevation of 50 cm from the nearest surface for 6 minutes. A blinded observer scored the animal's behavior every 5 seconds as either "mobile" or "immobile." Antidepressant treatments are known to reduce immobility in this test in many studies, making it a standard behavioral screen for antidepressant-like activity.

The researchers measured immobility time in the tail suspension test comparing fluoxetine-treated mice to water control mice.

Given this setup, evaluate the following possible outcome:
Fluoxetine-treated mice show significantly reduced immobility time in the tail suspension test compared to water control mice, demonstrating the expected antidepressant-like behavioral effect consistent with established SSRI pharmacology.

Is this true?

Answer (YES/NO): YES